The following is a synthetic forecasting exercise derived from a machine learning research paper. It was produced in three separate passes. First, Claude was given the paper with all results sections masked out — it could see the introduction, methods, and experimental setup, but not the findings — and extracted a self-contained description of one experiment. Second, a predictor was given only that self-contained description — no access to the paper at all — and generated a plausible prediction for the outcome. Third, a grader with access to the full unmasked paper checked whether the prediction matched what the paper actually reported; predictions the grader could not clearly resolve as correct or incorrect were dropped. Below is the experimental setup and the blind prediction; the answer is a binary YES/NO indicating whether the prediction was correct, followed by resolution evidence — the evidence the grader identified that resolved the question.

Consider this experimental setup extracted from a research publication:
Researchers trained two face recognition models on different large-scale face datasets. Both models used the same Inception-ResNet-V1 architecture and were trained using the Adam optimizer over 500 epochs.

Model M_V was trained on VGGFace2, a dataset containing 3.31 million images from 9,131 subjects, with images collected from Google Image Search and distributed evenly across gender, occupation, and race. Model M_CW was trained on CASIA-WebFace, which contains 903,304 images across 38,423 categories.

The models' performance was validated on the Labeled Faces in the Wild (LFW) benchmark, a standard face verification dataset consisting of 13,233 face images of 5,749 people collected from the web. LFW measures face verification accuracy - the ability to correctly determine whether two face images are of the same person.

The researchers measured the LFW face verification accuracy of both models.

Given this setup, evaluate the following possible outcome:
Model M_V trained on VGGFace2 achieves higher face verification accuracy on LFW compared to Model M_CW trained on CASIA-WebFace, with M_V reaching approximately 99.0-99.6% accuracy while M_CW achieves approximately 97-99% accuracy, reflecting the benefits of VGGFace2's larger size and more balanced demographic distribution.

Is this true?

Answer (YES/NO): NO